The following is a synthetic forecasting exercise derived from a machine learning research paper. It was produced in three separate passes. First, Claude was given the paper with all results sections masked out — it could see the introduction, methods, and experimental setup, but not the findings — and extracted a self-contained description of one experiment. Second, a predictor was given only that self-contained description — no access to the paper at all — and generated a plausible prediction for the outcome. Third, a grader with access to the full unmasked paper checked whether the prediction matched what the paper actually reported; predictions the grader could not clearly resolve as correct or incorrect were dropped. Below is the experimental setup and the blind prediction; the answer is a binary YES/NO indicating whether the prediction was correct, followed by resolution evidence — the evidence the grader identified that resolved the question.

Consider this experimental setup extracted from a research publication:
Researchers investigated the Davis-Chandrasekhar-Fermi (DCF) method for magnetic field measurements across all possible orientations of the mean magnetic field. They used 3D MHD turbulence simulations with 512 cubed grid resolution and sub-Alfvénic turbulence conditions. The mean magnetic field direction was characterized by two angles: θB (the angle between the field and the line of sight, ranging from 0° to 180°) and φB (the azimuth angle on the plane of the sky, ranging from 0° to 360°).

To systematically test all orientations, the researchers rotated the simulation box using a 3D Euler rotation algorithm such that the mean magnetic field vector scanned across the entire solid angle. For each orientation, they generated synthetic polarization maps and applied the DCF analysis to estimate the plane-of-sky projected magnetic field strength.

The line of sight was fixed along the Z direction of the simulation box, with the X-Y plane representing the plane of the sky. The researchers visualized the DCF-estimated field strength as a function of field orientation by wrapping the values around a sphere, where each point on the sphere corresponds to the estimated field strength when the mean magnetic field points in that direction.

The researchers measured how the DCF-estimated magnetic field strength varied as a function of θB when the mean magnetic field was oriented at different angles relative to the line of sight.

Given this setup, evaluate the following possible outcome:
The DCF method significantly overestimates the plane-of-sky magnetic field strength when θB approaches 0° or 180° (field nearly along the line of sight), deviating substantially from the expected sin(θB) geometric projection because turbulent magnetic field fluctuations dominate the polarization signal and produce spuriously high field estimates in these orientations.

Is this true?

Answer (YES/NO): NO